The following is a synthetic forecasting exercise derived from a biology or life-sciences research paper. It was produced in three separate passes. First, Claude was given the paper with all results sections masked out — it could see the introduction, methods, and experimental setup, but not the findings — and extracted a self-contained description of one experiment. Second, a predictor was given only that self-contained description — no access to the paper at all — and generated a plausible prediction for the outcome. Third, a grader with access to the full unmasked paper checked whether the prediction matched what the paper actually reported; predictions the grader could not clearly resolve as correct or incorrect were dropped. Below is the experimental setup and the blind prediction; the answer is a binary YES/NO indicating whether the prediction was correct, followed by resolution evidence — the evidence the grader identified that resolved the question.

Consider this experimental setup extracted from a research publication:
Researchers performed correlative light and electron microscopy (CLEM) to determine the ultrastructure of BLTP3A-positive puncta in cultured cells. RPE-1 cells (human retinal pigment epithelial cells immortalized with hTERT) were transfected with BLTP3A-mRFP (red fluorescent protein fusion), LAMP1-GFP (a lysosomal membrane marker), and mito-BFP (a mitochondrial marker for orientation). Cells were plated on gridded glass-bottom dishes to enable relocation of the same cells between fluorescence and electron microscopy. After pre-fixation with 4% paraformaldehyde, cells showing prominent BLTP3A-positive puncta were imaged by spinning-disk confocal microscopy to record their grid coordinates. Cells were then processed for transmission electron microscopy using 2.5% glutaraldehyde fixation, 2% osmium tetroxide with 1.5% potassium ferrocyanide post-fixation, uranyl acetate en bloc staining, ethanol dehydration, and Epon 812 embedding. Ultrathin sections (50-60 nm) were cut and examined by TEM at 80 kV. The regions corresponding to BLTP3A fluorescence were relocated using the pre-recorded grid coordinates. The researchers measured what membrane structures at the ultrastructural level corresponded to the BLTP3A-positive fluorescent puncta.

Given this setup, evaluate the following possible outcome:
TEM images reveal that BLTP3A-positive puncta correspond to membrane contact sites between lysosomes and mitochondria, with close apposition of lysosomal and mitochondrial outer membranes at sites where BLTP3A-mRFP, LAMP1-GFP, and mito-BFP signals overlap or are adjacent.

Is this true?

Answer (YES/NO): NO